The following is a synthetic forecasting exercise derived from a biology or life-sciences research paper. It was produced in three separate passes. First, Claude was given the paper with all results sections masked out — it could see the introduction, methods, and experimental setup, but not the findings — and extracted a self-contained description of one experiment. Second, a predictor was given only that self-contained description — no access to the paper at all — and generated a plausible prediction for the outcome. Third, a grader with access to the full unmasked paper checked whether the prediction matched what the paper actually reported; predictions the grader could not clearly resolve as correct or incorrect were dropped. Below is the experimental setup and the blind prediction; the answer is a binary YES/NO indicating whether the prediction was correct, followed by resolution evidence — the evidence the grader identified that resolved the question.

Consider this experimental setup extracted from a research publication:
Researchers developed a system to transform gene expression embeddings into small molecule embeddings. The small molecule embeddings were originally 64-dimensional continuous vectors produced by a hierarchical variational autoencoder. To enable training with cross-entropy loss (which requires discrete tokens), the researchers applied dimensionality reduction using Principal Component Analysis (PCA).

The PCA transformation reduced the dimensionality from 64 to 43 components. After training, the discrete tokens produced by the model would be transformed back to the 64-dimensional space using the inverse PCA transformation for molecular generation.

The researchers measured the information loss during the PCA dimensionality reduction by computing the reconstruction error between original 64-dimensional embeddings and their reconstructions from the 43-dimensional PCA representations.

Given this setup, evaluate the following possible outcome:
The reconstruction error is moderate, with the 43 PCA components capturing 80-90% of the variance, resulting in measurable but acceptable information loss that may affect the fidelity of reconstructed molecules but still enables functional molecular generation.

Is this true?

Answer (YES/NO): NO